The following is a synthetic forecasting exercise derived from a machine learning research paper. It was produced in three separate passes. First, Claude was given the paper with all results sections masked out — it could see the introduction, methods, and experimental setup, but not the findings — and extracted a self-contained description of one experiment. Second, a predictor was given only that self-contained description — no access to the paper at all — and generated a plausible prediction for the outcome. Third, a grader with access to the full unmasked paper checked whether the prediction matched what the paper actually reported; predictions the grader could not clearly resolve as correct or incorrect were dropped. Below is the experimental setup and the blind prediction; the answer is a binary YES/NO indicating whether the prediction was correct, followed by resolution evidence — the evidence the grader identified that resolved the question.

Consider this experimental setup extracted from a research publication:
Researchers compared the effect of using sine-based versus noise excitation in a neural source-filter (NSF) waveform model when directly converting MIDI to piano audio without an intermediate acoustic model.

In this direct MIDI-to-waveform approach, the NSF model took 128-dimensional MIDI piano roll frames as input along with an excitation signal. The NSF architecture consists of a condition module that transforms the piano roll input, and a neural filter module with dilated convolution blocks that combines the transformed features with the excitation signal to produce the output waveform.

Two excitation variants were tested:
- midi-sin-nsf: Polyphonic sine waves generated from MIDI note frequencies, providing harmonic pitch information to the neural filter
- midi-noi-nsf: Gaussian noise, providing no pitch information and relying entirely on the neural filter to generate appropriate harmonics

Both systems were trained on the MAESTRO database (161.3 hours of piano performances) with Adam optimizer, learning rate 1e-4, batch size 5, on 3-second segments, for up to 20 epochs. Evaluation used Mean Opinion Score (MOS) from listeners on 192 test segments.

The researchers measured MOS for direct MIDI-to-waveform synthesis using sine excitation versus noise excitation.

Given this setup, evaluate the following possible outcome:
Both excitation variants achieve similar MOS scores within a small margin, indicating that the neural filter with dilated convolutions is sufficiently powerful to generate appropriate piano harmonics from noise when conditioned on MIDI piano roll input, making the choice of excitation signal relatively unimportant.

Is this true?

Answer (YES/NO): NO